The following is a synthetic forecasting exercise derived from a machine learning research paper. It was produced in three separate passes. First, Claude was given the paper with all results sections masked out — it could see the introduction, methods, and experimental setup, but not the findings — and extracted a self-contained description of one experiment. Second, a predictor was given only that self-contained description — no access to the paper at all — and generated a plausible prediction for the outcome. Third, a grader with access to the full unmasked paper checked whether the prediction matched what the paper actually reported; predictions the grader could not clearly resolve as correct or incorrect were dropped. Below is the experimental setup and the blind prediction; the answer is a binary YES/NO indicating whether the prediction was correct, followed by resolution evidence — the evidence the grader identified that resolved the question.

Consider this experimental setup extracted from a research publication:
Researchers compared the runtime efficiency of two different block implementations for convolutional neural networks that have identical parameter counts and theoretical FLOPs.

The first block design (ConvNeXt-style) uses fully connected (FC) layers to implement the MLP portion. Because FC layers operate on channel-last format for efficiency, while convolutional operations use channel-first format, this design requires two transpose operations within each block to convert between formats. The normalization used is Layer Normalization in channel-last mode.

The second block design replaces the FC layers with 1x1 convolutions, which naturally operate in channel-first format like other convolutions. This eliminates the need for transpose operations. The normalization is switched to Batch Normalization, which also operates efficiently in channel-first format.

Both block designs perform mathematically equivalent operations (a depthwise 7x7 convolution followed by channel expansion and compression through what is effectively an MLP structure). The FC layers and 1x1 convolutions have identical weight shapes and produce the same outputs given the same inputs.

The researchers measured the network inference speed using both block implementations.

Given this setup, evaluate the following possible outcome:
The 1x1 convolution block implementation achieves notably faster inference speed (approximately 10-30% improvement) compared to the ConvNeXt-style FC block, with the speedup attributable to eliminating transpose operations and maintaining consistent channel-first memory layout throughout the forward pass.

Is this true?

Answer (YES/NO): YES